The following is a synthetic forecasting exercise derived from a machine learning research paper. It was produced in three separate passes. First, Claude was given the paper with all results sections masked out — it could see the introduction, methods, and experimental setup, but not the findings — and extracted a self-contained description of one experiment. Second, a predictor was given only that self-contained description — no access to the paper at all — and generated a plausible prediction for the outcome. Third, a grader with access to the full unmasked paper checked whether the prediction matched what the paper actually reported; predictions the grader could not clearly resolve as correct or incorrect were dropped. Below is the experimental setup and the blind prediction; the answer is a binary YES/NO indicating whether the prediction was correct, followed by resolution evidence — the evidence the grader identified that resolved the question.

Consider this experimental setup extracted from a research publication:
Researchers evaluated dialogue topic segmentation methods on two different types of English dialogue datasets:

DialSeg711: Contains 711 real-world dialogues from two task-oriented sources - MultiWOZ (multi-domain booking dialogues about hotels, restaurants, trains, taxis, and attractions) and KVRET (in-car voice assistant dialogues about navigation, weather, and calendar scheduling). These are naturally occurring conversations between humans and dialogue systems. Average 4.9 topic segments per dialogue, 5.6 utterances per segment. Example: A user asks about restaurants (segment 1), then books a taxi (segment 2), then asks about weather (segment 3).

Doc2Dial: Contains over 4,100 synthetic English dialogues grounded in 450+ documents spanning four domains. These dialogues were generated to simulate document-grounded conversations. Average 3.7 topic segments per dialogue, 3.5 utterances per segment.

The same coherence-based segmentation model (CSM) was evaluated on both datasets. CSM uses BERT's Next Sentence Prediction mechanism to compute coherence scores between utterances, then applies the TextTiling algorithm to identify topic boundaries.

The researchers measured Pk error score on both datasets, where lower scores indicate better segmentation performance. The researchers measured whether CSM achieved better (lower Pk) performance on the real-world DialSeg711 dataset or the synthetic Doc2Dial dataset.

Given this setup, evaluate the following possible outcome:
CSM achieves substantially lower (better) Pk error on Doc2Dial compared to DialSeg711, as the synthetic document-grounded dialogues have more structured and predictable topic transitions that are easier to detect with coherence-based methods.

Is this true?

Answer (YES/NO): NO